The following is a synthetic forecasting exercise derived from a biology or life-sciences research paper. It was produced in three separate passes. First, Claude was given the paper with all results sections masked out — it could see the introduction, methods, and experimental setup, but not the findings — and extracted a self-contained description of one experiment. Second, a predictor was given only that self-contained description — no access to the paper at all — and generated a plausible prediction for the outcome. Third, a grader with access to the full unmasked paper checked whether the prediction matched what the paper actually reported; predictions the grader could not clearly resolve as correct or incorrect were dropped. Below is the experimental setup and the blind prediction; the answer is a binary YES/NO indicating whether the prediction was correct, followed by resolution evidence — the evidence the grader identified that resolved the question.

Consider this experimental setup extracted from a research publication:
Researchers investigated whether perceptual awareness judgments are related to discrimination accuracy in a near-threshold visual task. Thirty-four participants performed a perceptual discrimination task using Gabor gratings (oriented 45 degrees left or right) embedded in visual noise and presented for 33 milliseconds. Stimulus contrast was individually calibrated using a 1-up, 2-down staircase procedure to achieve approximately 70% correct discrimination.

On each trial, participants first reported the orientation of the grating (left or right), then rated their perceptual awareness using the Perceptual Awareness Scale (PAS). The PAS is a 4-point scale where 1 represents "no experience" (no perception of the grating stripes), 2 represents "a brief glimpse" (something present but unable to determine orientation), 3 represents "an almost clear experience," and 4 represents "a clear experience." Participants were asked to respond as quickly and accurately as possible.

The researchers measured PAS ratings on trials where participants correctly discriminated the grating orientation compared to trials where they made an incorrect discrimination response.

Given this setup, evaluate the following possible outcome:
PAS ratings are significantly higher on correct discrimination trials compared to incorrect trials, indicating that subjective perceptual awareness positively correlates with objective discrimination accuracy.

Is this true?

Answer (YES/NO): YES